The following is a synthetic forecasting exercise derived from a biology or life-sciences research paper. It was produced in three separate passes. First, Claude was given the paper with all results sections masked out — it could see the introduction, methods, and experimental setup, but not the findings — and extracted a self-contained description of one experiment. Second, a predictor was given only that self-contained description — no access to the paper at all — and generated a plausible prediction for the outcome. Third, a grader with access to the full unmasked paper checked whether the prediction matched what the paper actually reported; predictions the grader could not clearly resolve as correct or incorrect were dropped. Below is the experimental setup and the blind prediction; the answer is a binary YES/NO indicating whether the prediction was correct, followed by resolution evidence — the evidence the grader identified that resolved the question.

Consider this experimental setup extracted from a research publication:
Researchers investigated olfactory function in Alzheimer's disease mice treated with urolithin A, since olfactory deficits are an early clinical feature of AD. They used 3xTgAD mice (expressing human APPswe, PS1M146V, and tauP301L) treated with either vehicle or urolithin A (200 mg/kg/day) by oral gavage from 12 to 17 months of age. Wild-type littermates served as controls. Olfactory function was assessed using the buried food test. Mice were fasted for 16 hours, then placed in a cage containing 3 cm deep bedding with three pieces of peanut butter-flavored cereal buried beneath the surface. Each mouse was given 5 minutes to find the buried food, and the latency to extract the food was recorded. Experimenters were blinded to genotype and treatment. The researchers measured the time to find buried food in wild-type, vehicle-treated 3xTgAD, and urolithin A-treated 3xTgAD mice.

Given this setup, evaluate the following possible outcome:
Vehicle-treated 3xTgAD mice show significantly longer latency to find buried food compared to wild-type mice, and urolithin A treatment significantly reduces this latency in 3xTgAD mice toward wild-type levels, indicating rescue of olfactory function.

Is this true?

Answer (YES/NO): NO